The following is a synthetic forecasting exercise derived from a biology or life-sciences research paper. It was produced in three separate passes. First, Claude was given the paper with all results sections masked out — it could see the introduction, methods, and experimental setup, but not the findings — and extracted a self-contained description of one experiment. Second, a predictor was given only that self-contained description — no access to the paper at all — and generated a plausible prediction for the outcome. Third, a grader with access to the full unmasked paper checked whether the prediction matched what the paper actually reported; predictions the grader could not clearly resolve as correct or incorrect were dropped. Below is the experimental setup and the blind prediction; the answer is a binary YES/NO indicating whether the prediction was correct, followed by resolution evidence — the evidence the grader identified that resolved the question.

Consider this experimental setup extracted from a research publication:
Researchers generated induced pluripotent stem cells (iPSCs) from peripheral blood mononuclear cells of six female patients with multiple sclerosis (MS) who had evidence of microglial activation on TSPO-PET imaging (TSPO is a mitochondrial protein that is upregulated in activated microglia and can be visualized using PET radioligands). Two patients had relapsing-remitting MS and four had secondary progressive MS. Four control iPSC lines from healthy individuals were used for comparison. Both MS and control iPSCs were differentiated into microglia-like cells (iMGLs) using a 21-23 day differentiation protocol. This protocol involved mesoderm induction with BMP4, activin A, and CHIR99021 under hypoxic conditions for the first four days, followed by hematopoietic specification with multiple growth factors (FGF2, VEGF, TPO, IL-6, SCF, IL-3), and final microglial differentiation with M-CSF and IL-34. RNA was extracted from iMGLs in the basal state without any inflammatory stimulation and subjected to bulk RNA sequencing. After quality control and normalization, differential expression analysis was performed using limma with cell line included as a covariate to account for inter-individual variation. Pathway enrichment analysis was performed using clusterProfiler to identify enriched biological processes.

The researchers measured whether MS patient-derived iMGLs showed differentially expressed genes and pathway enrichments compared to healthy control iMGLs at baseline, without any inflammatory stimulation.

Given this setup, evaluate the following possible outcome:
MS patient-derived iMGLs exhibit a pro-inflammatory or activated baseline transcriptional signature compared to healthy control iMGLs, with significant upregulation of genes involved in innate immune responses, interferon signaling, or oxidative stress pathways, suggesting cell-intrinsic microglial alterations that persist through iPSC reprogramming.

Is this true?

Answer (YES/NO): YES